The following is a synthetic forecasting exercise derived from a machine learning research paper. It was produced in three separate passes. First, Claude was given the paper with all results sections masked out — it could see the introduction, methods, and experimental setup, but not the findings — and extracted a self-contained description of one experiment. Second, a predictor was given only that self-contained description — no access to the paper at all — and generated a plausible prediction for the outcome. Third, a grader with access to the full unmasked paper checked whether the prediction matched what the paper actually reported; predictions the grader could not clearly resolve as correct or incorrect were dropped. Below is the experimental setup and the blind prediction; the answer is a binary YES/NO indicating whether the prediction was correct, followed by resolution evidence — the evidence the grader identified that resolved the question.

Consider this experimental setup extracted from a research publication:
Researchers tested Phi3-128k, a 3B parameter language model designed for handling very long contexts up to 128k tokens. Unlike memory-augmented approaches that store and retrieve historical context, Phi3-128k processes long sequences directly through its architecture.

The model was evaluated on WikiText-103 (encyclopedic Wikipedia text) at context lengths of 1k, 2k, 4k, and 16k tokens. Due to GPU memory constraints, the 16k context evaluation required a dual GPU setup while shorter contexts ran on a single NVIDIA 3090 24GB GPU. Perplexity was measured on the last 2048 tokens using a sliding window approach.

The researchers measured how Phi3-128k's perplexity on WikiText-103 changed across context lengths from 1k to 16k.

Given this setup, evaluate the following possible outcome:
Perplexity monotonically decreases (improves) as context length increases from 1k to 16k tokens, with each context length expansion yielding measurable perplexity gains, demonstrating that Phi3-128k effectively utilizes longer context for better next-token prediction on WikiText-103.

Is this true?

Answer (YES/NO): NO